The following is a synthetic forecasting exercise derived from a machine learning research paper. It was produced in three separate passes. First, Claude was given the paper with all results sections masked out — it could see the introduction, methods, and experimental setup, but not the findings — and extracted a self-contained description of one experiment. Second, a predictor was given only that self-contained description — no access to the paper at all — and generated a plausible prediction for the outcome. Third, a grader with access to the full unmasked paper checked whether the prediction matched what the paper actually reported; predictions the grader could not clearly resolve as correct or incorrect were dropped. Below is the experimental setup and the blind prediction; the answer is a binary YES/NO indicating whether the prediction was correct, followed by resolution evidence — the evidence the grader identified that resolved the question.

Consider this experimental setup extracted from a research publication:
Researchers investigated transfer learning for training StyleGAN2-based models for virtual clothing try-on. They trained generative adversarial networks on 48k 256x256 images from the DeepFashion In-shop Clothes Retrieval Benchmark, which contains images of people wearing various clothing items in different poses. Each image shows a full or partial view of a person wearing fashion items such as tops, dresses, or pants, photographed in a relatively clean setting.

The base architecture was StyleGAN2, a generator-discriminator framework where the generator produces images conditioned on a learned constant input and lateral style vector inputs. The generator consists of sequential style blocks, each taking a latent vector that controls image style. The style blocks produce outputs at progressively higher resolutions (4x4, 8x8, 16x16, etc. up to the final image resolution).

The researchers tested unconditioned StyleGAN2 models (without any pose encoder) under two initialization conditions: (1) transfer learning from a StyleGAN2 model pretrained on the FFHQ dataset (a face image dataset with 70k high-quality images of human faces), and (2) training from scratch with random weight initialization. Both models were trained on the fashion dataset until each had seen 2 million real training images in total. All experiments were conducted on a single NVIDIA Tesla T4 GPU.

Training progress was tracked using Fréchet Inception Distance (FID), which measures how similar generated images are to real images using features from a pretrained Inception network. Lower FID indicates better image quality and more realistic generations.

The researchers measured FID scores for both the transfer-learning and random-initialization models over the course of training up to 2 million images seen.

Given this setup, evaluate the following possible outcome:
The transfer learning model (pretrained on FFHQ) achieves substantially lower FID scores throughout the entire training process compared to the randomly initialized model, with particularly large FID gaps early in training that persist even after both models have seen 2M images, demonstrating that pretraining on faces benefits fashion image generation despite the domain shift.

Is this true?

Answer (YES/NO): NO